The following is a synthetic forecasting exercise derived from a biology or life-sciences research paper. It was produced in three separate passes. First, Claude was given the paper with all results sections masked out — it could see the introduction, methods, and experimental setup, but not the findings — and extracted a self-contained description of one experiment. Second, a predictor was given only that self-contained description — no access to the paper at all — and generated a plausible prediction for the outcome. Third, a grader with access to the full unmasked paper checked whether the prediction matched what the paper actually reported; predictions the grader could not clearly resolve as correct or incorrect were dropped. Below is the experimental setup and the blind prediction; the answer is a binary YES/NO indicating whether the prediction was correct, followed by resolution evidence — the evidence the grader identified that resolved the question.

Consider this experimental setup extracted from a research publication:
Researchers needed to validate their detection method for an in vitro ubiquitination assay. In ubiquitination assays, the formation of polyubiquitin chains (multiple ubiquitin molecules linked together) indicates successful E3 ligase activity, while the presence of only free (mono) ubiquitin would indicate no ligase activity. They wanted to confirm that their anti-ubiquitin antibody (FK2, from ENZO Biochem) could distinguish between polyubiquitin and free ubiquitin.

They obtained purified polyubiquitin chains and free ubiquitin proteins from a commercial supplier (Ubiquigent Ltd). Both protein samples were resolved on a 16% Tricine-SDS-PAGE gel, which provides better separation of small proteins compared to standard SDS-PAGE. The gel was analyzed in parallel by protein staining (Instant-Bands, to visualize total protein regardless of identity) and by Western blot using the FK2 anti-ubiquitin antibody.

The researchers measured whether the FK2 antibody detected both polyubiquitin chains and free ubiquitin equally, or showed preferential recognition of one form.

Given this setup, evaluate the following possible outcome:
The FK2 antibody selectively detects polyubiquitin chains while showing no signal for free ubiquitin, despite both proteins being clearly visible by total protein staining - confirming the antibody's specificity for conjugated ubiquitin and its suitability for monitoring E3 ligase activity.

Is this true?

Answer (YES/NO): YES